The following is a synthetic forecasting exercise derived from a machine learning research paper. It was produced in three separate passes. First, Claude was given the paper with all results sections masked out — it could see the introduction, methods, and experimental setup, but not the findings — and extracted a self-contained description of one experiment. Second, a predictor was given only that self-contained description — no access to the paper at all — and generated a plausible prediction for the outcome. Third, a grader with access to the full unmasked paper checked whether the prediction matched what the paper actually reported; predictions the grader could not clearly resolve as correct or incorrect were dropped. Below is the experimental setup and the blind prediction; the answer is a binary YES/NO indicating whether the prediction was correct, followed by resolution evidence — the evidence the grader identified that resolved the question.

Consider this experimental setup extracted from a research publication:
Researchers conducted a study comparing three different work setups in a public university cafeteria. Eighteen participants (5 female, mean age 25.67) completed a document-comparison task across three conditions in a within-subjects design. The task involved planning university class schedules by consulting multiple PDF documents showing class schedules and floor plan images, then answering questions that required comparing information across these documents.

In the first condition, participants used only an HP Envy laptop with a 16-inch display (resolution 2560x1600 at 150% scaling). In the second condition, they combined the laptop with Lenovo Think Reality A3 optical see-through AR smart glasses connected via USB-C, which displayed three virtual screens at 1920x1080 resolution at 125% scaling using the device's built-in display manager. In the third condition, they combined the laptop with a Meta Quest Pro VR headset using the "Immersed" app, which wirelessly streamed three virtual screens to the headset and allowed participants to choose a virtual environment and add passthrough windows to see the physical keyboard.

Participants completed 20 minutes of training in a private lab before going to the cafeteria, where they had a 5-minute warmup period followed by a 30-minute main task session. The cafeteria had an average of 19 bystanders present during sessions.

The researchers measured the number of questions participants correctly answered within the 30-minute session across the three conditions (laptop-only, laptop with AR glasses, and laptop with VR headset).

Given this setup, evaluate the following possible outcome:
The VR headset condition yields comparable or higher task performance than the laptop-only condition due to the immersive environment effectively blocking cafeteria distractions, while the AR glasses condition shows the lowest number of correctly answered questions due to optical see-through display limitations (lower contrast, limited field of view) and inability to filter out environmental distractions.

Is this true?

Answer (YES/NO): NO